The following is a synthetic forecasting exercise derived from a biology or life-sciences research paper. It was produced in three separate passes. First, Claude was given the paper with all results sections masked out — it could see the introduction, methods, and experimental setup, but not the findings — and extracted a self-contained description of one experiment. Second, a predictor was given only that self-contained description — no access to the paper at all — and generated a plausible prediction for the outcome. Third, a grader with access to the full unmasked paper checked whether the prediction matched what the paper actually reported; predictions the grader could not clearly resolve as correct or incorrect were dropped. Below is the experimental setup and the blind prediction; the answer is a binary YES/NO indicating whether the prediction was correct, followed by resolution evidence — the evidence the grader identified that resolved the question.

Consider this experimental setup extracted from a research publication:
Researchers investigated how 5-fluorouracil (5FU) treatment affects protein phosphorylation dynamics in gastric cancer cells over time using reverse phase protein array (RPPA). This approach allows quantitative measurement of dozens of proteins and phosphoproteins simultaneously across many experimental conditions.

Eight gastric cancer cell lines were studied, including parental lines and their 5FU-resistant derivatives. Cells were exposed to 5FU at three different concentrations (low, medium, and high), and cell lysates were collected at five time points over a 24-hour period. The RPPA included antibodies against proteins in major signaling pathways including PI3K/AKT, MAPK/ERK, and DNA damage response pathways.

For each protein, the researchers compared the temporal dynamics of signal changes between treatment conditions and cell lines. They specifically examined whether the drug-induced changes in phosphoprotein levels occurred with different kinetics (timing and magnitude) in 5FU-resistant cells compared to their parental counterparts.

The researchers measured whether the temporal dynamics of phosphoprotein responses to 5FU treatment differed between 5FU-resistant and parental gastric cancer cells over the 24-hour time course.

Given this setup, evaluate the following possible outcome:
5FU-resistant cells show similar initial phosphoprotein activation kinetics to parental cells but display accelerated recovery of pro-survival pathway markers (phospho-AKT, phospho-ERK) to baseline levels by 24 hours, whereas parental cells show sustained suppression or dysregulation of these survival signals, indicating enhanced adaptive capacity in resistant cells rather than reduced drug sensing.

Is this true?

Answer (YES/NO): NO